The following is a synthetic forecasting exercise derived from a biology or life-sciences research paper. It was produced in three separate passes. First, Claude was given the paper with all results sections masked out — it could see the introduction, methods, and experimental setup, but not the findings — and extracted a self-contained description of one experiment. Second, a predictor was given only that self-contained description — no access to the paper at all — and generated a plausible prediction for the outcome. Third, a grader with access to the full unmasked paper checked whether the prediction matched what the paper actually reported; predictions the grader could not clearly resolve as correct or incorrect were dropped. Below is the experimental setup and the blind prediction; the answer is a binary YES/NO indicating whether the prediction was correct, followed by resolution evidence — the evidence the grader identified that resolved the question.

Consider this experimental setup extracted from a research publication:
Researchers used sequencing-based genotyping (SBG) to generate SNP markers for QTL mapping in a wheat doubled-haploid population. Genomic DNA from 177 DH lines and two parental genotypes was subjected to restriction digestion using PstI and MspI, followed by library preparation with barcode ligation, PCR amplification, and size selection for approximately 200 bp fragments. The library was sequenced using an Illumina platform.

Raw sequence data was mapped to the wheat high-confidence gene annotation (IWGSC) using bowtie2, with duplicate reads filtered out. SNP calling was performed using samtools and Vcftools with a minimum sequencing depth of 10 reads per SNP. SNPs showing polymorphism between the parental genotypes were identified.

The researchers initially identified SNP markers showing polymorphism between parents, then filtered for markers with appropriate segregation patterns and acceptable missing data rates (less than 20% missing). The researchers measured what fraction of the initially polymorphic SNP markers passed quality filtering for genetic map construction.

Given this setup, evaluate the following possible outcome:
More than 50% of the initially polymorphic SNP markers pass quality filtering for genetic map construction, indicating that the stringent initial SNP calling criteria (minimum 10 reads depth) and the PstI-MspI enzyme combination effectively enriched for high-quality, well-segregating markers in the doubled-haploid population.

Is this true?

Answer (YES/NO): NO